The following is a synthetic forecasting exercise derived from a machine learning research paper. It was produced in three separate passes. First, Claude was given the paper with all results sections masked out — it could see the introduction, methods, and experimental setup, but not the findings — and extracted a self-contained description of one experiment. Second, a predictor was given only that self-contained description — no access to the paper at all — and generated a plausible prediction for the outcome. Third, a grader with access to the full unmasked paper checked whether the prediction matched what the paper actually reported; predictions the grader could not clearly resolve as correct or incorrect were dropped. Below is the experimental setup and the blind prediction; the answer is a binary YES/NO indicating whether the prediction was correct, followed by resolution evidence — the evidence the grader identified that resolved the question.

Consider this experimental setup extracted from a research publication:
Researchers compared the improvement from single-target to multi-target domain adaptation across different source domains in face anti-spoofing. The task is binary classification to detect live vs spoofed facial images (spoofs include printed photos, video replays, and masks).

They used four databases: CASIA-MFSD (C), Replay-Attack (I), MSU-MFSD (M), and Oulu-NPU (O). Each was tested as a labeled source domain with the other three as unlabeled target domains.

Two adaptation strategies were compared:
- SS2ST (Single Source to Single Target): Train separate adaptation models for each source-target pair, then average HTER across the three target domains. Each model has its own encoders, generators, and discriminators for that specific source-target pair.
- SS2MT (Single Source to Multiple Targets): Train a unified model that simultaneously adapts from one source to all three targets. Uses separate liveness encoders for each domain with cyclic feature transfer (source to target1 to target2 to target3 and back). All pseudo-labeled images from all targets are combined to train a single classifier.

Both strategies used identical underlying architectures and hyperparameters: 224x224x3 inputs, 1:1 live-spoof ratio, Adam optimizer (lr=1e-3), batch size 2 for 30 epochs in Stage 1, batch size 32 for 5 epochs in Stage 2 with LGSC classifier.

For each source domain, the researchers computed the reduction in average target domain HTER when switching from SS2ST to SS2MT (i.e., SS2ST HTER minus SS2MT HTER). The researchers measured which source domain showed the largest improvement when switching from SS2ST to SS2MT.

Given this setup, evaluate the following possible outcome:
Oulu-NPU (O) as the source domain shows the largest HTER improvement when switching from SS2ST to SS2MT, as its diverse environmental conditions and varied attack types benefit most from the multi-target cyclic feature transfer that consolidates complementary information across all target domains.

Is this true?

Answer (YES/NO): YES